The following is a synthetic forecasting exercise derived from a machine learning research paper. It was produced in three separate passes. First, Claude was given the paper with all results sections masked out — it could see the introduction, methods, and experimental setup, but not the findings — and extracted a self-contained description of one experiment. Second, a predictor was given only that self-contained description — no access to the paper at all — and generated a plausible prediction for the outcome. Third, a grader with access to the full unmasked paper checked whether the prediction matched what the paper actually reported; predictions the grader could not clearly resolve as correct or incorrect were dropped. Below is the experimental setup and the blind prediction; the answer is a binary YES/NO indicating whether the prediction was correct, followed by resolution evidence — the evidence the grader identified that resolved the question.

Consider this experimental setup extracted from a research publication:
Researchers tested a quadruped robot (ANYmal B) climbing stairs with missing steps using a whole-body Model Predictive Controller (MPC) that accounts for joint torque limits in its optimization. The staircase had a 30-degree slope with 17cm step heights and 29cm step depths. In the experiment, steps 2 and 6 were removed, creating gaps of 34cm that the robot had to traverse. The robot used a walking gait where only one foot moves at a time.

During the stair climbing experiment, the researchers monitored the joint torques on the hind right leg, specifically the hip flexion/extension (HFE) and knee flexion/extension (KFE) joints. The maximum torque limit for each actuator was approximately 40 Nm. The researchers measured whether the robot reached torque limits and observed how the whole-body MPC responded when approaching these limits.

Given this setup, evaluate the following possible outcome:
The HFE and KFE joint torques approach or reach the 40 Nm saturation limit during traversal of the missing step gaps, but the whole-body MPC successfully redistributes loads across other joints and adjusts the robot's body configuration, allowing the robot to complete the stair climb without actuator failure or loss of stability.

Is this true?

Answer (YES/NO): YES